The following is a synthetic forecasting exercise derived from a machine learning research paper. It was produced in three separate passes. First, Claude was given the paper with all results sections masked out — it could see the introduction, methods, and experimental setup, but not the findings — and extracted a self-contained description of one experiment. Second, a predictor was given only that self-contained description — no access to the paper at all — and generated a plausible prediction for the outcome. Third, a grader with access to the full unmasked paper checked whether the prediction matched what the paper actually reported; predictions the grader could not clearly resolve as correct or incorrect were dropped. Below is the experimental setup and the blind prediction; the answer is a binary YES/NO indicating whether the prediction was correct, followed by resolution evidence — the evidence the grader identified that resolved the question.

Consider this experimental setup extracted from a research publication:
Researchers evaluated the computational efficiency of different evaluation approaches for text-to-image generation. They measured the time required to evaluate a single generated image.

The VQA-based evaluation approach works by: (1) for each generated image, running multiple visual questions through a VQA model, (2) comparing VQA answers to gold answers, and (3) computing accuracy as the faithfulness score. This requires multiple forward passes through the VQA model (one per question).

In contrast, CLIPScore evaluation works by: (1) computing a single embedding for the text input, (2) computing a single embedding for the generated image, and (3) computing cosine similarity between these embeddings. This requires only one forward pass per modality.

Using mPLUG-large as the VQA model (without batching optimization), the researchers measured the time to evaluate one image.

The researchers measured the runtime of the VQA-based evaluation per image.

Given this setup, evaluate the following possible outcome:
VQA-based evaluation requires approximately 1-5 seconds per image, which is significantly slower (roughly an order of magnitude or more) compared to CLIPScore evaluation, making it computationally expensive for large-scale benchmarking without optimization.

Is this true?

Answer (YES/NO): YES